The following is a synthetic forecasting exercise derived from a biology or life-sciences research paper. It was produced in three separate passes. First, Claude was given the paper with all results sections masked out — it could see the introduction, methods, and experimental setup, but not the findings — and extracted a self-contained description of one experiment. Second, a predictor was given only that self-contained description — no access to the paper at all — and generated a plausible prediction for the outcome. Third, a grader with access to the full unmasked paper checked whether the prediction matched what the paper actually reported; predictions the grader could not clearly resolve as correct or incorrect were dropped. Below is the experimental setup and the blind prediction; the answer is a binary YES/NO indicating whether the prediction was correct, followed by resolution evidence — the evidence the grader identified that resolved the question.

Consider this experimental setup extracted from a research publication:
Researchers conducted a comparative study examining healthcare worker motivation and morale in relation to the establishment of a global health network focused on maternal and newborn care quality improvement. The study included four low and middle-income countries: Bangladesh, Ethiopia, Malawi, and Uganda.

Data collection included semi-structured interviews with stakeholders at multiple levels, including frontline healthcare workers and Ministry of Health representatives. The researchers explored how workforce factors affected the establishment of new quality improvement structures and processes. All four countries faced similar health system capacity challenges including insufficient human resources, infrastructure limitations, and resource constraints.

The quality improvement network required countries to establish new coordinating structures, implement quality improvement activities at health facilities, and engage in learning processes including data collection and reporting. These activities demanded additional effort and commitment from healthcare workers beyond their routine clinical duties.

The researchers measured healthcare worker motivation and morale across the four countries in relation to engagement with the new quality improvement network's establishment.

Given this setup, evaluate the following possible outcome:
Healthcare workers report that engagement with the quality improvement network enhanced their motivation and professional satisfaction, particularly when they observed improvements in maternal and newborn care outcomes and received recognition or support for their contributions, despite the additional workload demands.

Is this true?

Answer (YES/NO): NO